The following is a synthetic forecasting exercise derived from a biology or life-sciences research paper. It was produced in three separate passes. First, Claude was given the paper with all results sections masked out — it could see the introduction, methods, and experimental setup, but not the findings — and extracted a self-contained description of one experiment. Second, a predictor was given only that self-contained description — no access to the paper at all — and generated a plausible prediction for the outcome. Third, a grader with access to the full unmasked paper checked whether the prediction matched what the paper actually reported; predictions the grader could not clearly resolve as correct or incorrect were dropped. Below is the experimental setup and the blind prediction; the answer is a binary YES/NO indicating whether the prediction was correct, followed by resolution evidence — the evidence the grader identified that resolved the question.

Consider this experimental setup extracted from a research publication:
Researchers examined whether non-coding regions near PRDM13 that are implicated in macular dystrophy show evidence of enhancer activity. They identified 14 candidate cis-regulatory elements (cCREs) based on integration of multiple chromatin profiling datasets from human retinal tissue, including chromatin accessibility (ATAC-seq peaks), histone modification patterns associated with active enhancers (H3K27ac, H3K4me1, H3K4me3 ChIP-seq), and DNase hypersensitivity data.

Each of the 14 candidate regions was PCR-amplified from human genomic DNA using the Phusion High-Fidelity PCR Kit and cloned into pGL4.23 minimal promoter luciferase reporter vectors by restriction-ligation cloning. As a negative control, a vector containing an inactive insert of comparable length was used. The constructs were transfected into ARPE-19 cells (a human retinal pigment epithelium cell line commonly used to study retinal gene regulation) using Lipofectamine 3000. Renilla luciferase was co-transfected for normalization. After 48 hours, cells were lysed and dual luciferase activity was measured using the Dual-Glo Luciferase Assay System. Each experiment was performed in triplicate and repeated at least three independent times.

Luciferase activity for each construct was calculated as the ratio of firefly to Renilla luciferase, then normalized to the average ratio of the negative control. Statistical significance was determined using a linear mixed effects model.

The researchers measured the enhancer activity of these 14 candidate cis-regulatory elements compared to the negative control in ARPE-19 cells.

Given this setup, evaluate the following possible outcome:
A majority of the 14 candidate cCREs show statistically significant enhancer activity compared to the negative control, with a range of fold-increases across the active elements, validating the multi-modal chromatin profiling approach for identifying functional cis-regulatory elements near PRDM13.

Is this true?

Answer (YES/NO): NO